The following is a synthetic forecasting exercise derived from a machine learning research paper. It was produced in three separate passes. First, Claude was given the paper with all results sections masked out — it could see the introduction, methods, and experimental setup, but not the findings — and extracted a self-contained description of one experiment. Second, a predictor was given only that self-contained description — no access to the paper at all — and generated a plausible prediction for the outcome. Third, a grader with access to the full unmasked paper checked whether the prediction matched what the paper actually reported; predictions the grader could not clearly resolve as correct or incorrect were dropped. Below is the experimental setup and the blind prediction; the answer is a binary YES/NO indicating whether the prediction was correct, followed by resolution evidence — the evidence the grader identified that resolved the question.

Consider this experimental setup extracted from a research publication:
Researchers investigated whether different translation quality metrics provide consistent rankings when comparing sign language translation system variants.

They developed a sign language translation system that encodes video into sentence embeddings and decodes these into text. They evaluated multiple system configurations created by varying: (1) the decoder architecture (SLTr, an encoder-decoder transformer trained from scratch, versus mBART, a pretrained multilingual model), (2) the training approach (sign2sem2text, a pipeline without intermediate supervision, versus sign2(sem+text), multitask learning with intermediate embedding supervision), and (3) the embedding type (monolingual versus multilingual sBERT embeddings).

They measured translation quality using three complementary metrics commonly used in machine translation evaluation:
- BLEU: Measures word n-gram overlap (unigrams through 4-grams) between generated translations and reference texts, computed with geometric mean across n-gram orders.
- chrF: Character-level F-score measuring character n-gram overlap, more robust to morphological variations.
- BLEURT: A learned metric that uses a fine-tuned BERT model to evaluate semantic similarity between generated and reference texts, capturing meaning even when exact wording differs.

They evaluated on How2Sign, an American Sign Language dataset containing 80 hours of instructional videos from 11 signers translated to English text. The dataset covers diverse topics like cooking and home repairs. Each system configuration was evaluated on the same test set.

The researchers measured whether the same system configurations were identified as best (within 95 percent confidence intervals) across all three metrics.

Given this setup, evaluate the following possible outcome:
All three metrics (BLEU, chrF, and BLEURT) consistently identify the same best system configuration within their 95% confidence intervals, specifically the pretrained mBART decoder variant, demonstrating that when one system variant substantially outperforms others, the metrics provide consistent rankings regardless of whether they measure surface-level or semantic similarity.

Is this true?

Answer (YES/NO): NO